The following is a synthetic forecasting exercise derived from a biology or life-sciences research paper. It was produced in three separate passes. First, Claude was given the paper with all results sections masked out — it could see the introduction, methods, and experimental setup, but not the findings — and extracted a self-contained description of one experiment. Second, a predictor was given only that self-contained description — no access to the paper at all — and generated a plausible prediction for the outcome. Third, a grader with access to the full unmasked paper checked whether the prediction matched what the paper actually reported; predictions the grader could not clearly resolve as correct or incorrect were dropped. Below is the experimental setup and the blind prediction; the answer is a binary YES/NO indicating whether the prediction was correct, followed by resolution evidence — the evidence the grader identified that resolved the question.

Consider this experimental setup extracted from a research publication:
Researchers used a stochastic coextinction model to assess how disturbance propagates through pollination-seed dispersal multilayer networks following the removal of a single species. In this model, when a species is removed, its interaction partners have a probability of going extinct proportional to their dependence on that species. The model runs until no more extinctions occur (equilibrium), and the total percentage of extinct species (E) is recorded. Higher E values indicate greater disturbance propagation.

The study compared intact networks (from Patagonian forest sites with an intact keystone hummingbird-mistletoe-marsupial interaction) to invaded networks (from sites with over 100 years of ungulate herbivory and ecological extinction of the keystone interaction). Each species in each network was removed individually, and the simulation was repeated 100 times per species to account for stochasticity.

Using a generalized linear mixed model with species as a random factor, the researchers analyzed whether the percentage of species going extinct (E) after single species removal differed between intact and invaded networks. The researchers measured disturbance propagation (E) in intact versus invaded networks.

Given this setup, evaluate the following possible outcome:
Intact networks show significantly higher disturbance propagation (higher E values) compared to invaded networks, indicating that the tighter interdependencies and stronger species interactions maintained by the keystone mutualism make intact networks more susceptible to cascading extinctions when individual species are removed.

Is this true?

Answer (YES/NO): NO